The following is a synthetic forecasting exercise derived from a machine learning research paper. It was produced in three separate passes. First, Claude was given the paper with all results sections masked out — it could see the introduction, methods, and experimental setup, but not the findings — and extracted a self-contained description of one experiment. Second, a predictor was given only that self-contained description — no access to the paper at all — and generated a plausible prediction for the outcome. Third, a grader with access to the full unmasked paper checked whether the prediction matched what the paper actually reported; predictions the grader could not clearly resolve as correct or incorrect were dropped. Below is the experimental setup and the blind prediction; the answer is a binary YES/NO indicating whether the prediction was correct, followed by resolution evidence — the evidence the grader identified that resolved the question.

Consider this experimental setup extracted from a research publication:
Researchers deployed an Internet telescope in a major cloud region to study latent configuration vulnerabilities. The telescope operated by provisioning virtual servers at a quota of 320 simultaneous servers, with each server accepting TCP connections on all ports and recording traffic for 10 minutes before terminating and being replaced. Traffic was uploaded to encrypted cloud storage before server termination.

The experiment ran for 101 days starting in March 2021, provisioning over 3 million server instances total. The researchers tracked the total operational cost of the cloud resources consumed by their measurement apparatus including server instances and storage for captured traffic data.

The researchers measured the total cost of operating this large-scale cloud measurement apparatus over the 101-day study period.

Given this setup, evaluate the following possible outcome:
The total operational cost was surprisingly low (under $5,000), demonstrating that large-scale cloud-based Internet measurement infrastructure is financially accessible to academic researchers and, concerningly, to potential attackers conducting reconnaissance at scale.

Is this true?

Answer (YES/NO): YES